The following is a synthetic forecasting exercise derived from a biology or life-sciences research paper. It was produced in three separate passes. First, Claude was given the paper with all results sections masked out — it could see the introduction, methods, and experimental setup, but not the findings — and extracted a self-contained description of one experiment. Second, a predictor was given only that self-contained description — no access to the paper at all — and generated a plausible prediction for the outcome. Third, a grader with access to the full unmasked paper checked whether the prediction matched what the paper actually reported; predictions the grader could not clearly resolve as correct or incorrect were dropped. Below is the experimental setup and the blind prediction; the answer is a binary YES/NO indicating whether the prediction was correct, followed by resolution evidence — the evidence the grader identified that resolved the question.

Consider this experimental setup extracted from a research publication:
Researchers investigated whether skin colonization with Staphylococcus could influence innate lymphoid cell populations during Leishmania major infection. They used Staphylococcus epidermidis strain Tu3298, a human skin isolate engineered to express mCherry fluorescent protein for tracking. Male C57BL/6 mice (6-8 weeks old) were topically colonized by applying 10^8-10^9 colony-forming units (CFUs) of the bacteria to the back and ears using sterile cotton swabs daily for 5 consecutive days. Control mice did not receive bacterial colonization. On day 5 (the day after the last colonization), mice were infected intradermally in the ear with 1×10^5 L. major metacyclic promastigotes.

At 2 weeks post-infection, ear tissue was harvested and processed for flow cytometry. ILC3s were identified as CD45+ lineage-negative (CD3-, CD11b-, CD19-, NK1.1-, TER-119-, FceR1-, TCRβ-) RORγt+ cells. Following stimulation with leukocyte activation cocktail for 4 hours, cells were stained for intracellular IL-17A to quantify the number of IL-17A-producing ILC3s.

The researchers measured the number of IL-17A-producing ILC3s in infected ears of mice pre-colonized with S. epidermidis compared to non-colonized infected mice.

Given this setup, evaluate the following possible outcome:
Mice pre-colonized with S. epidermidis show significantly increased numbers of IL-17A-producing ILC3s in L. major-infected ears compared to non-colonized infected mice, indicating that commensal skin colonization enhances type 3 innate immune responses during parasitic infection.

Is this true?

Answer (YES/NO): YES